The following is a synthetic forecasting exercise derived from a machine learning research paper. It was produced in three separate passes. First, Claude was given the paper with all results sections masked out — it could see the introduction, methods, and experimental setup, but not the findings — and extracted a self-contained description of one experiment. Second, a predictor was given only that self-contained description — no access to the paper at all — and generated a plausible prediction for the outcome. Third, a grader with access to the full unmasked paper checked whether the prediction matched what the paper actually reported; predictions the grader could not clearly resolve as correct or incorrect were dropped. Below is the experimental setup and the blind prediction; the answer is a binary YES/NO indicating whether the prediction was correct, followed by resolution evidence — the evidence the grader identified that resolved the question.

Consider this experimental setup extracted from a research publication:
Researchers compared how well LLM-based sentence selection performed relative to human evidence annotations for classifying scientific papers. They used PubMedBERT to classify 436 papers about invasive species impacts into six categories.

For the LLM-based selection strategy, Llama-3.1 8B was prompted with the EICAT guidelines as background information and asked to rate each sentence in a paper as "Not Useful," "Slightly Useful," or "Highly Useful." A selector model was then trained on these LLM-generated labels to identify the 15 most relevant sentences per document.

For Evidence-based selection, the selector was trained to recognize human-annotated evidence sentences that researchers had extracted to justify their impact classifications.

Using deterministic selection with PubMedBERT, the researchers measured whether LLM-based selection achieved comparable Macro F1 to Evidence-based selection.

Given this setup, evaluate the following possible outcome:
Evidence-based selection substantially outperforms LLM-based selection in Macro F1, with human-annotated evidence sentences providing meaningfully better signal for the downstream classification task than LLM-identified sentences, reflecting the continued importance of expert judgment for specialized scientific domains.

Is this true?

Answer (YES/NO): YES